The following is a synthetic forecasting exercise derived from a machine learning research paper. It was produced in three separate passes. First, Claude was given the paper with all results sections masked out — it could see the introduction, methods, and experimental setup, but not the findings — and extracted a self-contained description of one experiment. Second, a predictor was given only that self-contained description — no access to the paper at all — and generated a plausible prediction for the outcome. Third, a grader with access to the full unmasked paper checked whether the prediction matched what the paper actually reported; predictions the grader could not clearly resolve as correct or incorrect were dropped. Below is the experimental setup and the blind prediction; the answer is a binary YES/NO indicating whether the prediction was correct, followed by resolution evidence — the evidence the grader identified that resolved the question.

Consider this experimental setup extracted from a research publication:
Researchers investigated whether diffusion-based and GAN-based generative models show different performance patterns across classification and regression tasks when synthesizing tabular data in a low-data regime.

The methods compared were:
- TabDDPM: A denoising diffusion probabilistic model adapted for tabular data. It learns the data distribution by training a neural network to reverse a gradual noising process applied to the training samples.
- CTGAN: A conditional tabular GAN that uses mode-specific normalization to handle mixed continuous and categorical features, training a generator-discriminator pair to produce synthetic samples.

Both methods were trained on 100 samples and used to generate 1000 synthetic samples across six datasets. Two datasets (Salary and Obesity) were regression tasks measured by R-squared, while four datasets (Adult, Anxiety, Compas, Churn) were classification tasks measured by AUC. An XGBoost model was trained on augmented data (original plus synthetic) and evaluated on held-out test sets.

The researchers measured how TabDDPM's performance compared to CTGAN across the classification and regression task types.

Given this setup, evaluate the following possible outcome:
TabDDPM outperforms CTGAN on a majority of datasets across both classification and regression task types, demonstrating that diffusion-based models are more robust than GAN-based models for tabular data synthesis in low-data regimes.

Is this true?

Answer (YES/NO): NO